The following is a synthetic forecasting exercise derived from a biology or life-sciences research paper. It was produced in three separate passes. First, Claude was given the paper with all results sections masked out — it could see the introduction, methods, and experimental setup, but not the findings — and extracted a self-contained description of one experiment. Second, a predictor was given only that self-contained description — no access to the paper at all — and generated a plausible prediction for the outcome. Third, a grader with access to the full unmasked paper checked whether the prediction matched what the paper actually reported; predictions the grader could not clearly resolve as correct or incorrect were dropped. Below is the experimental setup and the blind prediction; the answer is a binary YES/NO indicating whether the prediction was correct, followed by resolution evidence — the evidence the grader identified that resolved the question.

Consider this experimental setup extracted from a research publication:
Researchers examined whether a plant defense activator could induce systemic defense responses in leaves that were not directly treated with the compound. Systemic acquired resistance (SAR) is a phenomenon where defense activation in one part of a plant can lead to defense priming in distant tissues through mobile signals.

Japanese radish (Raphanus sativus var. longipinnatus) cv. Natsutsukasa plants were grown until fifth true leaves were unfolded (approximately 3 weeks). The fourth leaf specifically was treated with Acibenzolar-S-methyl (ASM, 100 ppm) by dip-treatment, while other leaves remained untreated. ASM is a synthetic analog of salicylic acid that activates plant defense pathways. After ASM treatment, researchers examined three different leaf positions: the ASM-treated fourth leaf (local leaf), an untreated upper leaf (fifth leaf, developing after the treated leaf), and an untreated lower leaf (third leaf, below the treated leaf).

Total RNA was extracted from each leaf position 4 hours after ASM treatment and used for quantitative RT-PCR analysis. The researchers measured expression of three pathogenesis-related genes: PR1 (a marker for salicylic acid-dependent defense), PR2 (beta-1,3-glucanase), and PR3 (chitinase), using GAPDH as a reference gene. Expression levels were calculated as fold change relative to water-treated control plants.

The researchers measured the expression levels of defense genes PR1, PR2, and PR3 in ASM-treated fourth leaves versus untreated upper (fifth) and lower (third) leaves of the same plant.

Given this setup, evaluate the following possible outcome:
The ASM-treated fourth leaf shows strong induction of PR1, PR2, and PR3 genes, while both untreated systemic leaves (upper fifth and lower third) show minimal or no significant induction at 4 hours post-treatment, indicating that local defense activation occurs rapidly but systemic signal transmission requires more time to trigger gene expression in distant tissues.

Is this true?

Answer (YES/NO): NO